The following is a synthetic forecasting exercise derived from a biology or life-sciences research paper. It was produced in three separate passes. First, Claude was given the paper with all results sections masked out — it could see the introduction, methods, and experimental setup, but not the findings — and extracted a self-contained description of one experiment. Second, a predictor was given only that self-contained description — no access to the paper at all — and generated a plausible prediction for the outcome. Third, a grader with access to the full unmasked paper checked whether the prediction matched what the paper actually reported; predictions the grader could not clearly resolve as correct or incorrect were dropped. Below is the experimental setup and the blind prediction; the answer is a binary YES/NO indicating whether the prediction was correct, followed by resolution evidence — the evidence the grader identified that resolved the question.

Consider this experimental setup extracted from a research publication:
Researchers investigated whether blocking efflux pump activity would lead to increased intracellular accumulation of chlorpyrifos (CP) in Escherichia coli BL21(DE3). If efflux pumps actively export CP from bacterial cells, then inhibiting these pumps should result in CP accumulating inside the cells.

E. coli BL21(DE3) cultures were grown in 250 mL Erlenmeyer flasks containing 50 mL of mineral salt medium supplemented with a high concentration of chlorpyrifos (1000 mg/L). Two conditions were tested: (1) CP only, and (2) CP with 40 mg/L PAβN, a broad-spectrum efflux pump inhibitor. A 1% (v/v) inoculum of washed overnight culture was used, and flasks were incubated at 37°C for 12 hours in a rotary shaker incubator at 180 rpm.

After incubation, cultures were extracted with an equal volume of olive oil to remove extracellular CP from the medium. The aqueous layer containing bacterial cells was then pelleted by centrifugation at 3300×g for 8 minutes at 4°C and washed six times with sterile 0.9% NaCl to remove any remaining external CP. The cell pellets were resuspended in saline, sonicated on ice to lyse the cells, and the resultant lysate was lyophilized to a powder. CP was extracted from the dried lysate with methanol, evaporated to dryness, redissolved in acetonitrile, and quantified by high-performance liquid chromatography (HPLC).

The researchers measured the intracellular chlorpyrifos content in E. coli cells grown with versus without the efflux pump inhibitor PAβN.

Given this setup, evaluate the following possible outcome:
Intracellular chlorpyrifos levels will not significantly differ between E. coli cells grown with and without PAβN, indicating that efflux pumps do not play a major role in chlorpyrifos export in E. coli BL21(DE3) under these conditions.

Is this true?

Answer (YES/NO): NO